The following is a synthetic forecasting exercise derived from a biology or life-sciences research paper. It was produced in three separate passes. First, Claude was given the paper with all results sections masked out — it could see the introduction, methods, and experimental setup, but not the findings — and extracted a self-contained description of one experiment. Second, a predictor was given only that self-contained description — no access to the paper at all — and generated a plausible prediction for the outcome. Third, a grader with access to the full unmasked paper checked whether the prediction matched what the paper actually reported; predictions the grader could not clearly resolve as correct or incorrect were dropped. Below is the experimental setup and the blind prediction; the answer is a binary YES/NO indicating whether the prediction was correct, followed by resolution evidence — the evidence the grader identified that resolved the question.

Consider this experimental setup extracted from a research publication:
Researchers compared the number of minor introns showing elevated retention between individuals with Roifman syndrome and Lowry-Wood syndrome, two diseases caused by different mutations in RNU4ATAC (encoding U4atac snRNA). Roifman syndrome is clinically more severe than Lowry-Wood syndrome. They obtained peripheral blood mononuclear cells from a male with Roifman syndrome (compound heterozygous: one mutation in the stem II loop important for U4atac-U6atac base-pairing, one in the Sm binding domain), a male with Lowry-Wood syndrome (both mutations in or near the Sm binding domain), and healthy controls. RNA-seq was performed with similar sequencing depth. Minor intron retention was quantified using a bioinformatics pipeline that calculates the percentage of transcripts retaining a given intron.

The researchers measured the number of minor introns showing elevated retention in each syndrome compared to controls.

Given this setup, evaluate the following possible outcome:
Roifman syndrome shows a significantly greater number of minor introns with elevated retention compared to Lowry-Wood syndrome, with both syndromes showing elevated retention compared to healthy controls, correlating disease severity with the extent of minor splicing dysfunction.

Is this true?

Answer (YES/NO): YES